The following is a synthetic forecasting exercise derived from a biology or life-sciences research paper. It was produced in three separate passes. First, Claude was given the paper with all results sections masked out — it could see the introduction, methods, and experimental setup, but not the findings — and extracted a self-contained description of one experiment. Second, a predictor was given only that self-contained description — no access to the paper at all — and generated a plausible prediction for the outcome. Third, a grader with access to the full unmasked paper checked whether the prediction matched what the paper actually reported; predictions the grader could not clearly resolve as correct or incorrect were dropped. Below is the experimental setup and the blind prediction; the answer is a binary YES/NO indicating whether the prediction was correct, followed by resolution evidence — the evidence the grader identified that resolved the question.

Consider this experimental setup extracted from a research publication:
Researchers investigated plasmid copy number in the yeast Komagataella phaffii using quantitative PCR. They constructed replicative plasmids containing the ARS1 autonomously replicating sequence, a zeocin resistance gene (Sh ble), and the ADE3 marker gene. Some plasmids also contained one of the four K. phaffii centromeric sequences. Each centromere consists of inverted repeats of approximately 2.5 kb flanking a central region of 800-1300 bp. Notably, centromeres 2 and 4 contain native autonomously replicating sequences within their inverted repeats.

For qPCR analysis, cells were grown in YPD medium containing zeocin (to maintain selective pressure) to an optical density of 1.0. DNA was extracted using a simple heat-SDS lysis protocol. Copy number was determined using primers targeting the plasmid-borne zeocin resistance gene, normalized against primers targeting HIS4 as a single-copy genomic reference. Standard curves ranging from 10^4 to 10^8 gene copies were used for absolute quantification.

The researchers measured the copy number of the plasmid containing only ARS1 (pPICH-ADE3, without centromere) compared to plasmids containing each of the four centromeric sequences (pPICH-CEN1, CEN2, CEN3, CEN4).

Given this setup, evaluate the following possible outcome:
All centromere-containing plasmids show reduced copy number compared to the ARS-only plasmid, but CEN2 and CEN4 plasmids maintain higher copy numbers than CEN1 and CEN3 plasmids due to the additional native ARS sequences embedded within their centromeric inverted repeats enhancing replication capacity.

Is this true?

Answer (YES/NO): NO